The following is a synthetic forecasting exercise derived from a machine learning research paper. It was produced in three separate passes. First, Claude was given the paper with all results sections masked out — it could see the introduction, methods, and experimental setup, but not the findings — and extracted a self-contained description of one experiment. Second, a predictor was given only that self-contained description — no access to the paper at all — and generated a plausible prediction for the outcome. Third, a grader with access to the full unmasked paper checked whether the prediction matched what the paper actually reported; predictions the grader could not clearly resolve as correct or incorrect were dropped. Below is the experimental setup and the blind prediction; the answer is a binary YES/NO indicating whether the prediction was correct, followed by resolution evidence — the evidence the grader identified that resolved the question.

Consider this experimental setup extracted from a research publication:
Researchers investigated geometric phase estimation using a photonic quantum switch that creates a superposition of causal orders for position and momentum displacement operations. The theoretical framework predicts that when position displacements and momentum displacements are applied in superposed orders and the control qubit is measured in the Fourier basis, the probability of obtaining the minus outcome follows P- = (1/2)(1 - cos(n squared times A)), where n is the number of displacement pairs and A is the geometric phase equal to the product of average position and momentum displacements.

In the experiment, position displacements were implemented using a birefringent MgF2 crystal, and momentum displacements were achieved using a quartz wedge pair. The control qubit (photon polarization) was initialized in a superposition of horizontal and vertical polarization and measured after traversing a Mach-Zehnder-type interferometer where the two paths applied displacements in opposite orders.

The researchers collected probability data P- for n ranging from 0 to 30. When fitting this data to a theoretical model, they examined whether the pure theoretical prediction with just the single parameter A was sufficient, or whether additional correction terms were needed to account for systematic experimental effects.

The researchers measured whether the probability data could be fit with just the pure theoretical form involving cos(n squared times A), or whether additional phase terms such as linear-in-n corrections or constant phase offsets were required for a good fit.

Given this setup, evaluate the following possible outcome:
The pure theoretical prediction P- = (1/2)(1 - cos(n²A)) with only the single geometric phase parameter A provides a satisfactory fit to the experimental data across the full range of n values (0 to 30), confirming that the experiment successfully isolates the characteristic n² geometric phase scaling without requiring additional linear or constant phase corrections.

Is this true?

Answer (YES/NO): NO